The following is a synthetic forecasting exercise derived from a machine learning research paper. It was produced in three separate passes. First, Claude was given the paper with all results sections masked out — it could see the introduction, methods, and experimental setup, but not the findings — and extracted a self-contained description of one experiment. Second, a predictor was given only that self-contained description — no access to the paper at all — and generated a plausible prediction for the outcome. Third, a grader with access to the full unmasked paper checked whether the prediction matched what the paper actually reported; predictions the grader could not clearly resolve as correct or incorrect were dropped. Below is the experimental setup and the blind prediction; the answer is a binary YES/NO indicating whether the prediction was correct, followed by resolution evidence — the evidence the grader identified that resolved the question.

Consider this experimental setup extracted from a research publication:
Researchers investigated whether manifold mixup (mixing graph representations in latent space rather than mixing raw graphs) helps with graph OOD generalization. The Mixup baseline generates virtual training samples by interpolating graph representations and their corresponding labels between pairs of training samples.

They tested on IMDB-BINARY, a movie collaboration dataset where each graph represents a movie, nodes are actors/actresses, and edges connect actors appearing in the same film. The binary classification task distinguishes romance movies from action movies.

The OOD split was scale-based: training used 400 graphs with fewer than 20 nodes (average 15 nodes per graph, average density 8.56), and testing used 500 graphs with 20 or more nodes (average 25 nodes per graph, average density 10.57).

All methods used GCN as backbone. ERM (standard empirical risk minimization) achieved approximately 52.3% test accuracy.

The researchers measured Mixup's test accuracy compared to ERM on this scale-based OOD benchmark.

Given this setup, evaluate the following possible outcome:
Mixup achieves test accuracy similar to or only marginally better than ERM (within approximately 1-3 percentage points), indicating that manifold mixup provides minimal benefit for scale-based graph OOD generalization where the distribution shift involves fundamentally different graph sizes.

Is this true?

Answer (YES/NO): NO